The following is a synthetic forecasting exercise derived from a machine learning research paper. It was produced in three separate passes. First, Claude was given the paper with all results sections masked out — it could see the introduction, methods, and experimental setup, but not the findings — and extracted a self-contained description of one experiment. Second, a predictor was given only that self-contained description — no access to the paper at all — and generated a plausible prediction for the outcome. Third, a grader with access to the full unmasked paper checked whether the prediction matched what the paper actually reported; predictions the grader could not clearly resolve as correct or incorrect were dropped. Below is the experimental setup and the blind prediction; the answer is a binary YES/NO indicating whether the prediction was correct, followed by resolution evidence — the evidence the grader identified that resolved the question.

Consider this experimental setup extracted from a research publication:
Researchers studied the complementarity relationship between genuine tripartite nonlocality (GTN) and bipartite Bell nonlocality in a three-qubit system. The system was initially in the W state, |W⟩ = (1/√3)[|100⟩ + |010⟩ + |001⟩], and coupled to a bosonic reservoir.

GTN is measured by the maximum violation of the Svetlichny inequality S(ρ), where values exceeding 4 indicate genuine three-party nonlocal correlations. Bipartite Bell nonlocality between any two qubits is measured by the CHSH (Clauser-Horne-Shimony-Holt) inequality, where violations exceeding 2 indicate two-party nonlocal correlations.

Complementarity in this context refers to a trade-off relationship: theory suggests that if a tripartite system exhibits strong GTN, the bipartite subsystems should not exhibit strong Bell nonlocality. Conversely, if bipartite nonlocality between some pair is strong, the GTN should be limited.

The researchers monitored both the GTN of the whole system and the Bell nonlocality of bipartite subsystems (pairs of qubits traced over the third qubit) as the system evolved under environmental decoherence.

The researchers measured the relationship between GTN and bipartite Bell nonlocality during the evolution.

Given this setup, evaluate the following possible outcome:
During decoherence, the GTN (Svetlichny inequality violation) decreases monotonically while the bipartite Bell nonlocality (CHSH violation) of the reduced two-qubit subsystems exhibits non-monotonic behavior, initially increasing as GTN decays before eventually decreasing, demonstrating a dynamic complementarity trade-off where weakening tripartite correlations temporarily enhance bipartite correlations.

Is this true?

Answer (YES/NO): NO